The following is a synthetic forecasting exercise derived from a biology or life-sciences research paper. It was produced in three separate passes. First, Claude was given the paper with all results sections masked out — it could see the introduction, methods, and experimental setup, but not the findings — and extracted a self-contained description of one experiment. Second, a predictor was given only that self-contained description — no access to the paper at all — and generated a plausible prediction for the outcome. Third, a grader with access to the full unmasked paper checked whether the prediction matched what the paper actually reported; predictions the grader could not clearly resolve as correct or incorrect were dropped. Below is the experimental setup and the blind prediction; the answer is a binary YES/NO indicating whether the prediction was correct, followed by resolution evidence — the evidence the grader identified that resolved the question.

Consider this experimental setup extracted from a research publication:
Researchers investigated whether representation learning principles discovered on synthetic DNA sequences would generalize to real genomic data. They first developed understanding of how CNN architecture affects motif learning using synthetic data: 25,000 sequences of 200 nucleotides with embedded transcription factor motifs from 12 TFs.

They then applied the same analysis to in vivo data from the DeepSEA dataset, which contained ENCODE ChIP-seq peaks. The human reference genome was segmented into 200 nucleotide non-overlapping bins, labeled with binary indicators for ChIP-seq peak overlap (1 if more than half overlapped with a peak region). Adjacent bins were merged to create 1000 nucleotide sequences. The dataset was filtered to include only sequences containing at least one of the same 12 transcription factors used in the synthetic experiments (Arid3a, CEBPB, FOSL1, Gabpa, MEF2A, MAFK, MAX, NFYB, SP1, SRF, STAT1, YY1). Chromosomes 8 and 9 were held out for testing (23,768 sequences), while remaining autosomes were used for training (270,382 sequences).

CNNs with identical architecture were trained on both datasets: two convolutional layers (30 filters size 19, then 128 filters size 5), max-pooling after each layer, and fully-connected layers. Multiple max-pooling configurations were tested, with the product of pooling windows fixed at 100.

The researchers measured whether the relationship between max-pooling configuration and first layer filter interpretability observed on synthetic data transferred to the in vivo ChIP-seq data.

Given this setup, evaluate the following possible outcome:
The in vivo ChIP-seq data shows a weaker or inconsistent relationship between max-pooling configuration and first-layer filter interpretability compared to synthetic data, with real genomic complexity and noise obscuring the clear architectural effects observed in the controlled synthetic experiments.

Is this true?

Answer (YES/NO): NO